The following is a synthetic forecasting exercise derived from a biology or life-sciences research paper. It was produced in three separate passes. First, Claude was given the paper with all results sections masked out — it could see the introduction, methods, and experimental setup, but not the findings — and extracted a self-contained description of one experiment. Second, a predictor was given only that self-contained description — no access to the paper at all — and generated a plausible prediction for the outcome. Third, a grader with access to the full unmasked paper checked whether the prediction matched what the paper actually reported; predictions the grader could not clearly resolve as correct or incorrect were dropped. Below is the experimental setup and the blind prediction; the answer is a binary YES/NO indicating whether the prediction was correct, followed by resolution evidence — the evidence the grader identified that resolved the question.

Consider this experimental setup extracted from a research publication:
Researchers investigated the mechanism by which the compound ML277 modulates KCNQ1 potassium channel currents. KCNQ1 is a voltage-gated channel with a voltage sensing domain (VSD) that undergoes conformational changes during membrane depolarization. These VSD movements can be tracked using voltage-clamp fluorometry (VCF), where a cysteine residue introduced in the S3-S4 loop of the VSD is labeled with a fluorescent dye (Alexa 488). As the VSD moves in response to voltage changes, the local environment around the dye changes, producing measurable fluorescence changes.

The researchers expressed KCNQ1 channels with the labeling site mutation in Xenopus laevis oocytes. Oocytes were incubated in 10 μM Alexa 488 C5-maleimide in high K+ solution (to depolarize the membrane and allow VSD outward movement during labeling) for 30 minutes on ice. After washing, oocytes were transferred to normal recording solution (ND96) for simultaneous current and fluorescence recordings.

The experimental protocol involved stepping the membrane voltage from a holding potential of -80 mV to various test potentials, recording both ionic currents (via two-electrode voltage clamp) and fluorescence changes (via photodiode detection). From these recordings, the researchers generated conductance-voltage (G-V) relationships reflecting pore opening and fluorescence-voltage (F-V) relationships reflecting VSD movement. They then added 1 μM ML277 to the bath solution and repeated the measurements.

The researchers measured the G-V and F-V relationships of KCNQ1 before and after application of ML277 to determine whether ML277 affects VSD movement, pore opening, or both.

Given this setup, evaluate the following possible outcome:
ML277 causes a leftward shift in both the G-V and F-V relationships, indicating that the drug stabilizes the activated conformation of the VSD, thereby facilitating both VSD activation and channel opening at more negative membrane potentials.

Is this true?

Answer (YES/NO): NO